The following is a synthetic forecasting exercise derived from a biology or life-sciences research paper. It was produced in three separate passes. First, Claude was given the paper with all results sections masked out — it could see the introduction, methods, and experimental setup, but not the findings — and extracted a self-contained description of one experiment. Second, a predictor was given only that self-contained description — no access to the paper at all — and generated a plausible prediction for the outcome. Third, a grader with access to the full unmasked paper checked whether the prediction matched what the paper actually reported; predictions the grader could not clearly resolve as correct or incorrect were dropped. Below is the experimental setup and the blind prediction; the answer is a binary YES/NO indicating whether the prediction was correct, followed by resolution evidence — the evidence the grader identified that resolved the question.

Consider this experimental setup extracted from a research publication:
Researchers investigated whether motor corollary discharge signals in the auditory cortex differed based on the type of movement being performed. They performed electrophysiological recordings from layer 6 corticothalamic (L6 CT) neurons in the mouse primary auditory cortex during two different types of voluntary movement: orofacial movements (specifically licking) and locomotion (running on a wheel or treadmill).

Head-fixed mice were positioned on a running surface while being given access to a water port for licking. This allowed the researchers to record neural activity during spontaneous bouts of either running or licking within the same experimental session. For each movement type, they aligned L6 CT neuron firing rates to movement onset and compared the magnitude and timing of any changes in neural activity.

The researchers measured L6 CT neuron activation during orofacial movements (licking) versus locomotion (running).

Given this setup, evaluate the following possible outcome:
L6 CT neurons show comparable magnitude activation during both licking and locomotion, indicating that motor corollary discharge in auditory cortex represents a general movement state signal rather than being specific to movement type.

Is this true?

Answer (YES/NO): NO